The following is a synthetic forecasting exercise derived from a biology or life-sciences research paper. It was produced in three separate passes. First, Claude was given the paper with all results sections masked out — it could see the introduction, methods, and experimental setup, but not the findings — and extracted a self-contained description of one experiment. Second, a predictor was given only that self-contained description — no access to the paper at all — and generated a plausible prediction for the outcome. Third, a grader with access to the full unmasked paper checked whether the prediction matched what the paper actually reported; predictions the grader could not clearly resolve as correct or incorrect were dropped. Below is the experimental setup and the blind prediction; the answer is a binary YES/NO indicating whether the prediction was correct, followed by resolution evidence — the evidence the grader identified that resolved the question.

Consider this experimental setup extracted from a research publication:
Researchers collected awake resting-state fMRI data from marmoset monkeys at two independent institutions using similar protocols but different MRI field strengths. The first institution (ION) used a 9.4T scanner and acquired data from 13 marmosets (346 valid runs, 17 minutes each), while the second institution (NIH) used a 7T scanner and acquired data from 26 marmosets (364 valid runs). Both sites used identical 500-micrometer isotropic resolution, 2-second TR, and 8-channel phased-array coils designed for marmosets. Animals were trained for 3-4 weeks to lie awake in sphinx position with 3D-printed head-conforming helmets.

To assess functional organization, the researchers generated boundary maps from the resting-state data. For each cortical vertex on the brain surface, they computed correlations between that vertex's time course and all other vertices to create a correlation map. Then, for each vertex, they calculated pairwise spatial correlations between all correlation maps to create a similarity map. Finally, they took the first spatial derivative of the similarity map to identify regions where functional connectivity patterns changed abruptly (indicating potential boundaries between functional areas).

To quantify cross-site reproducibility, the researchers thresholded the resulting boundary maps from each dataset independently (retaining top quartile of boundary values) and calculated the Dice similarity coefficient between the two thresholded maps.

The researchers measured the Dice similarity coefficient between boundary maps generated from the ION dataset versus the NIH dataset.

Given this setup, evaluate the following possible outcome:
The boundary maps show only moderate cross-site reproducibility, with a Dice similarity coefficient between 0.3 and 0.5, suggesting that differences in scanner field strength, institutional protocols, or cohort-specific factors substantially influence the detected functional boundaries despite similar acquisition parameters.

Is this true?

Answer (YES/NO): NO